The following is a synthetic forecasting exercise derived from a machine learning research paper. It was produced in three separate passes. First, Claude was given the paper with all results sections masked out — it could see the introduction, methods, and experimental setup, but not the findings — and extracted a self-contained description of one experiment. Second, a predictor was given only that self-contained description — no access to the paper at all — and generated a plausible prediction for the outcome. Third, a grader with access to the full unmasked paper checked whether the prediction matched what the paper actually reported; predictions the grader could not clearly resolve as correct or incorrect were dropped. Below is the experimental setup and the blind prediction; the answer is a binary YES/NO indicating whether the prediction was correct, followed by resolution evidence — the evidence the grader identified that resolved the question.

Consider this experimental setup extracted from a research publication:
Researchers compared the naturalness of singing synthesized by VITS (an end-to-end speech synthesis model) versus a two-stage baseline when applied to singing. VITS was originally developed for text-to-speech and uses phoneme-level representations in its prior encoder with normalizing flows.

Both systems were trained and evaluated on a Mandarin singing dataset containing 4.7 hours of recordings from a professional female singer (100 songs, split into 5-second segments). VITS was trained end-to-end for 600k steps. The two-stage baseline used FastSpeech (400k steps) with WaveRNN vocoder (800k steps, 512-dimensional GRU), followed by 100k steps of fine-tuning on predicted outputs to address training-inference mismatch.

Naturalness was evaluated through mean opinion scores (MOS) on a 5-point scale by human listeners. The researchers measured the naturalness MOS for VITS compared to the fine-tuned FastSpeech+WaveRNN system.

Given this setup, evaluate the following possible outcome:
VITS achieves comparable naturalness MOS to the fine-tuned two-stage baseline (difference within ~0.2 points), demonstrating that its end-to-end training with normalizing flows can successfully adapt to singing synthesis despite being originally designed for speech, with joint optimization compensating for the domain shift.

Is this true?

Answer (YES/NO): NO